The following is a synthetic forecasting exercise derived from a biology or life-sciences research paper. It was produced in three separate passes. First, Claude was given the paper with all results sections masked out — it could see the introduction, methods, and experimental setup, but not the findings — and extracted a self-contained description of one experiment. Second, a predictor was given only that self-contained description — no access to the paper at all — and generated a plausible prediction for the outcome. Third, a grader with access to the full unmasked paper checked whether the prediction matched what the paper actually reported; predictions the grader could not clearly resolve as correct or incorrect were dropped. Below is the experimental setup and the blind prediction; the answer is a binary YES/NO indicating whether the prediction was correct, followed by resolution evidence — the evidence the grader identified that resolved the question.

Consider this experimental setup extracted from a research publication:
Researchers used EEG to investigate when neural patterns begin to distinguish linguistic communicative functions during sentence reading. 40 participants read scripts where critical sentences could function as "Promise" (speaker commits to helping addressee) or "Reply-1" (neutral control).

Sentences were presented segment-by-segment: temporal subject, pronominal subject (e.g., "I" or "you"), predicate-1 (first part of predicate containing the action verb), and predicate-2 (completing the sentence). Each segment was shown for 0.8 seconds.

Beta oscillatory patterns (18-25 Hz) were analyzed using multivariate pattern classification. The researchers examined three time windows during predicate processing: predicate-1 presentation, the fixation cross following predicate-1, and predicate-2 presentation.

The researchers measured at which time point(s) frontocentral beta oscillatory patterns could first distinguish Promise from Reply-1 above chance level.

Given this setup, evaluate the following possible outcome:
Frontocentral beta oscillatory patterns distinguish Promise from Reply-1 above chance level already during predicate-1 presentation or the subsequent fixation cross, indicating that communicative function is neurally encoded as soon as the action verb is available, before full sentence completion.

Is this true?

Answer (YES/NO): YES